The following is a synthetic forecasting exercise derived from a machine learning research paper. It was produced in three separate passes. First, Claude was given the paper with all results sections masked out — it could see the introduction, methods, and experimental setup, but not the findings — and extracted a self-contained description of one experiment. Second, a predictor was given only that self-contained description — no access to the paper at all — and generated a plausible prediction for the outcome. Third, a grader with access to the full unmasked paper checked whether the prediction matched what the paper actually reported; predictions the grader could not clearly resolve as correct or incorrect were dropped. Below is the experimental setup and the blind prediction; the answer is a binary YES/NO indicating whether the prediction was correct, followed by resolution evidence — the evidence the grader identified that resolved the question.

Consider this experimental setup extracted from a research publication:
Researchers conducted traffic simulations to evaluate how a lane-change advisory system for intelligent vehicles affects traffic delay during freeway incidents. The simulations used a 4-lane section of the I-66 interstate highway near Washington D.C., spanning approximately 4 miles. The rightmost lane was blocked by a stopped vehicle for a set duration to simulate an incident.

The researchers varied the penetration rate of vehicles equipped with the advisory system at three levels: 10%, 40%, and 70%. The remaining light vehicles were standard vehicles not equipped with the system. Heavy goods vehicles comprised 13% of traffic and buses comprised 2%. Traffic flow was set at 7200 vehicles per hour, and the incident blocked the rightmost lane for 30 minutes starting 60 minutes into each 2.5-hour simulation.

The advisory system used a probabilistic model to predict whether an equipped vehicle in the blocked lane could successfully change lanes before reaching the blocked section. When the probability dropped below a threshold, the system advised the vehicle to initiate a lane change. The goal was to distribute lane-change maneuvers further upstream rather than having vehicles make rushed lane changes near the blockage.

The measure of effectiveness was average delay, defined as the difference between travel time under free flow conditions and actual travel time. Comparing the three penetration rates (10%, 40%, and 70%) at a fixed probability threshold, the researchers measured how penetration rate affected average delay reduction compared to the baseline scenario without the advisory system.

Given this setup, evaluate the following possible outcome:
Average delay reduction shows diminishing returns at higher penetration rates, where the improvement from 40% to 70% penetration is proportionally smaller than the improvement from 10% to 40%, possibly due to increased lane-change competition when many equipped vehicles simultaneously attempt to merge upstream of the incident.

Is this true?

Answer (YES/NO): NO